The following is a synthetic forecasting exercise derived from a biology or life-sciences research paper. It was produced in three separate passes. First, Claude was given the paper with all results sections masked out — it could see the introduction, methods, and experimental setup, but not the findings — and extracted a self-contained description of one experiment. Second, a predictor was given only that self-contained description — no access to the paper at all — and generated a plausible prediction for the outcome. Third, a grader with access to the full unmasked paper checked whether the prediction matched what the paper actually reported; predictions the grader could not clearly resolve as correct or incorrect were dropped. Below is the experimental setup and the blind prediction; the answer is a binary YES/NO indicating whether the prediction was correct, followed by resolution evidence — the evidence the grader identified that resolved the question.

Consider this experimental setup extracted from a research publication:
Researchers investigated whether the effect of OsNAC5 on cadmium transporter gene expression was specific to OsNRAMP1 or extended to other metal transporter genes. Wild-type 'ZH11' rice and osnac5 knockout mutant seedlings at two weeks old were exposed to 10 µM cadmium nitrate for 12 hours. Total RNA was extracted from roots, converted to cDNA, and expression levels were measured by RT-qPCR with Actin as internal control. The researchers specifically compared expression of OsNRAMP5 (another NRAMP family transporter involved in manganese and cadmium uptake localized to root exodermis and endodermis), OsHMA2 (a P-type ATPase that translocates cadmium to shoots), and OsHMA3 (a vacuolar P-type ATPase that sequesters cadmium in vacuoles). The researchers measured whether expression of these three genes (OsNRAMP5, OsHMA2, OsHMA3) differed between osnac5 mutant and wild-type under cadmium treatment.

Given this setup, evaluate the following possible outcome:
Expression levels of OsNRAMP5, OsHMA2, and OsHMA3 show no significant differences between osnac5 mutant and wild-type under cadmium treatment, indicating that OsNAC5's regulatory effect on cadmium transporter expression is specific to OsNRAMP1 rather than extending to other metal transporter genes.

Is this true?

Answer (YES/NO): YES